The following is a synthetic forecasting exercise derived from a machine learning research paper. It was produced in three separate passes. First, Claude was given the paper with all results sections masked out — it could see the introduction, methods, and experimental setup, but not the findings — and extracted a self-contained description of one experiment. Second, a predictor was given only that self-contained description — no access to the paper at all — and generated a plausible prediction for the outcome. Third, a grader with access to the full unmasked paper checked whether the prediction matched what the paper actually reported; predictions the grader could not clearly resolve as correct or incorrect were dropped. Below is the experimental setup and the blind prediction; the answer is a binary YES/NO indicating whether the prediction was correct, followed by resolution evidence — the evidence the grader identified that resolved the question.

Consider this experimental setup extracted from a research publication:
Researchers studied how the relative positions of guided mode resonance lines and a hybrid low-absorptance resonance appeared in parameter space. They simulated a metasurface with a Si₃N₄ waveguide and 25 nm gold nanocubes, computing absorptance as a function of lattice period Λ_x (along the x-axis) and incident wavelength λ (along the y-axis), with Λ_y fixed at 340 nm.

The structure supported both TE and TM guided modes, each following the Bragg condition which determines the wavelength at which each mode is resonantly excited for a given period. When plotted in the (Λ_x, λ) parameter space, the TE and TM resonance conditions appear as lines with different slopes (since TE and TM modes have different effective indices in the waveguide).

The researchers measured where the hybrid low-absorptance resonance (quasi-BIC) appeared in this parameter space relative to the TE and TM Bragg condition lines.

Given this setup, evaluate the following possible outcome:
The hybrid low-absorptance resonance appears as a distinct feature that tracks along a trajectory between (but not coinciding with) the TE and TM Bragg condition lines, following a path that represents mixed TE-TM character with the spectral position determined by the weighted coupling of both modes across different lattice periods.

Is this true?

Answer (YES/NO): NO